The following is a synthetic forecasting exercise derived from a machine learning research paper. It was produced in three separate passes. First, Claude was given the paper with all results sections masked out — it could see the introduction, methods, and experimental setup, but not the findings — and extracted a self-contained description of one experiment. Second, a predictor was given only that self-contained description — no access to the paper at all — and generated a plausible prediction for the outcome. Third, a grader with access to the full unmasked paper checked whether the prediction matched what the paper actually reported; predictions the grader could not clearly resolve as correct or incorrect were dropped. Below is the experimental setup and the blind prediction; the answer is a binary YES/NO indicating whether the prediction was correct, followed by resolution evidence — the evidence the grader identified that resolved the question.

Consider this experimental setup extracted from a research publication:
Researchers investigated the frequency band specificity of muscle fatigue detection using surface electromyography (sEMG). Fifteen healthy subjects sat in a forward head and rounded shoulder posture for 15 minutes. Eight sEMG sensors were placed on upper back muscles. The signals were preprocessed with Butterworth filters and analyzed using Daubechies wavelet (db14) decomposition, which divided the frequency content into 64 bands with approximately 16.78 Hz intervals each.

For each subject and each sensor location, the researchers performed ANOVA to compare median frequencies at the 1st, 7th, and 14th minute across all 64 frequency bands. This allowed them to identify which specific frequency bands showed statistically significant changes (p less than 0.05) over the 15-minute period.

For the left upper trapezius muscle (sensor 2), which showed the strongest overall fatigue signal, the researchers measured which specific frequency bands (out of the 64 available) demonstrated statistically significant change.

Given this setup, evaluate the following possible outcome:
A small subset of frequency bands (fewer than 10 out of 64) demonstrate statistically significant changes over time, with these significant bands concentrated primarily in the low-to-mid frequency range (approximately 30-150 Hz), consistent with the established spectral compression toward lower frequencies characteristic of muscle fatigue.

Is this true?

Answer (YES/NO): NO